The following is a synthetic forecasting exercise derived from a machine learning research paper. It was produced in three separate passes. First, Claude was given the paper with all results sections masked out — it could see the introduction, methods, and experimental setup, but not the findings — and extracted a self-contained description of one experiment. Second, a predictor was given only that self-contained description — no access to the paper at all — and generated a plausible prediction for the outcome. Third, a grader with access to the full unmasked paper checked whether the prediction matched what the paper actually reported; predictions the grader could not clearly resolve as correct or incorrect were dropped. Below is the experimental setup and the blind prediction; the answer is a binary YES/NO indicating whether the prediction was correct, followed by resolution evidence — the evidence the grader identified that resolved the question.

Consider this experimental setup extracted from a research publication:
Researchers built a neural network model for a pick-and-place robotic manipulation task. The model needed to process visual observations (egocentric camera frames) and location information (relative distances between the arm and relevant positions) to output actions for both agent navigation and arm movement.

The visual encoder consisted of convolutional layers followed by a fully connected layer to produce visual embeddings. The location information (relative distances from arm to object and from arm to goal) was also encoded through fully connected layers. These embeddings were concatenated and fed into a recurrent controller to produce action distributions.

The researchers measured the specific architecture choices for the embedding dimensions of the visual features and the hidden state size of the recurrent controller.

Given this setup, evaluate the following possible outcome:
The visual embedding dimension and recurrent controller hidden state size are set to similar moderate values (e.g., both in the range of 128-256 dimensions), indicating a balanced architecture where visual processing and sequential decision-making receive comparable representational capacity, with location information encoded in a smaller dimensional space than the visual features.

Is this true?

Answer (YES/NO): NO